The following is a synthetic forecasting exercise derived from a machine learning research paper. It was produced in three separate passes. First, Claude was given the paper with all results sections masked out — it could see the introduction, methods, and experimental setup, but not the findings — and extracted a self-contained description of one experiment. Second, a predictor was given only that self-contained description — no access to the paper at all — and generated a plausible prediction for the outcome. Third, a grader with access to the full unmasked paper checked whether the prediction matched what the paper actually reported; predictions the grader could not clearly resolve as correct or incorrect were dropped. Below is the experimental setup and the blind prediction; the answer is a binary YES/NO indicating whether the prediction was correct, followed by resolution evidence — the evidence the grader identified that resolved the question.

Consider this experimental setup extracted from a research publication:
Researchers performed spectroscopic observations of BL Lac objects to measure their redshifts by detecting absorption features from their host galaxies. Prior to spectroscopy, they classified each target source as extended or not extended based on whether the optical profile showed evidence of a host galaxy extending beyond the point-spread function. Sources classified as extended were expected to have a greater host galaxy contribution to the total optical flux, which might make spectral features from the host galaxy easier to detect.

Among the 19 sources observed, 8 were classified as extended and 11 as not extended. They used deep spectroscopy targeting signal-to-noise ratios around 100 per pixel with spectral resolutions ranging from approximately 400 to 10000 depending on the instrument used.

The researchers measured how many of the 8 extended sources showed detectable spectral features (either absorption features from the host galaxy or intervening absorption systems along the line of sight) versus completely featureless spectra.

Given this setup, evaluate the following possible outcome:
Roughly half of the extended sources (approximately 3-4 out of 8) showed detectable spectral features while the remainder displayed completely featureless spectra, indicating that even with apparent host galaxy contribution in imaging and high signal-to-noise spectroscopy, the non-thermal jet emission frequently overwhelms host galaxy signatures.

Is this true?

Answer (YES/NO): NO